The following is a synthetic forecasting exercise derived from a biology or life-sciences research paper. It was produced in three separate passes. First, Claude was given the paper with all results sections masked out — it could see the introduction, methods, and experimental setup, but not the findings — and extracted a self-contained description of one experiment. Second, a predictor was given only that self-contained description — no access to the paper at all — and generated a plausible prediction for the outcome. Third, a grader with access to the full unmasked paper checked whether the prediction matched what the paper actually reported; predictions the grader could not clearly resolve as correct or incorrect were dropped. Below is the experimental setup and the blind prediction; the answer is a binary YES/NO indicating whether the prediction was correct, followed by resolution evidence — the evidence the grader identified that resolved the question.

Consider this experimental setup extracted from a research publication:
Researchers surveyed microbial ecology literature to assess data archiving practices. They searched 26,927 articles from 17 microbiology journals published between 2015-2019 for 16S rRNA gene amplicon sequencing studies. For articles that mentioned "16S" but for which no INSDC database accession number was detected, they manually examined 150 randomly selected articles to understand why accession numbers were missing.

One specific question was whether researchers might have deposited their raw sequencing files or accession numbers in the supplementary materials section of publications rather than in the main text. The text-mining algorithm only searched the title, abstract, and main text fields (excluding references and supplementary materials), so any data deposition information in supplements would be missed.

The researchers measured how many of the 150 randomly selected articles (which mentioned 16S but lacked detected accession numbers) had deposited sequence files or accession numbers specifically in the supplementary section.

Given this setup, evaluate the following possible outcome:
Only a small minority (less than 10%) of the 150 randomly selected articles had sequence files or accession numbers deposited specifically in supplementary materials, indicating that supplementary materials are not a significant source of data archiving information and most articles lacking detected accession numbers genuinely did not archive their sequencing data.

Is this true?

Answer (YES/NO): NO